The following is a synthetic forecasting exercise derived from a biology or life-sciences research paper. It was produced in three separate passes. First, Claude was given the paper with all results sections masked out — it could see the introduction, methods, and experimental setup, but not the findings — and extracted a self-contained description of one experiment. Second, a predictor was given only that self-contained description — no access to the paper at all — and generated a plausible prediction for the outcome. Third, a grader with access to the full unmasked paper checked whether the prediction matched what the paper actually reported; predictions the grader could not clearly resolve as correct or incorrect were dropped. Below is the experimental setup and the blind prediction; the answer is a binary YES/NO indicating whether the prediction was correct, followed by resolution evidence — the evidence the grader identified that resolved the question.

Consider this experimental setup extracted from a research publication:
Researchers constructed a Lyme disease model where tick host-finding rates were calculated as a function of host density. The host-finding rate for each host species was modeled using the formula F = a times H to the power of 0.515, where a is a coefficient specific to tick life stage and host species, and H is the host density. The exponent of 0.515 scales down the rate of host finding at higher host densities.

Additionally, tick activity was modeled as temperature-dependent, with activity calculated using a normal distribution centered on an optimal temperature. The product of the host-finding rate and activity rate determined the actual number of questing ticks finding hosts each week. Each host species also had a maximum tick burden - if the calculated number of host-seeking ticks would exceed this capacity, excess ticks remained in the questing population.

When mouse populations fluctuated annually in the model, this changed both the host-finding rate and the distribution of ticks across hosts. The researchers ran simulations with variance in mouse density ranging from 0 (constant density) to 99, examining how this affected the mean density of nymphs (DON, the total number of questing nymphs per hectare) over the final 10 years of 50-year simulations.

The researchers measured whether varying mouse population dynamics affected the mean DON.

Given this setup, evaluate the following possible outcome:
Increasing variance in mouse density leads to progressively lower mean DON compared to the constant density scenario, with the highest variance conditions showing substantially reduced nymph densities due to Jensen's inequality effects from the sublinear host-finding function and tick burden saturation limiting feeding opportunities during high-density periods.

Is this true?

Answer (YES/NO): NO